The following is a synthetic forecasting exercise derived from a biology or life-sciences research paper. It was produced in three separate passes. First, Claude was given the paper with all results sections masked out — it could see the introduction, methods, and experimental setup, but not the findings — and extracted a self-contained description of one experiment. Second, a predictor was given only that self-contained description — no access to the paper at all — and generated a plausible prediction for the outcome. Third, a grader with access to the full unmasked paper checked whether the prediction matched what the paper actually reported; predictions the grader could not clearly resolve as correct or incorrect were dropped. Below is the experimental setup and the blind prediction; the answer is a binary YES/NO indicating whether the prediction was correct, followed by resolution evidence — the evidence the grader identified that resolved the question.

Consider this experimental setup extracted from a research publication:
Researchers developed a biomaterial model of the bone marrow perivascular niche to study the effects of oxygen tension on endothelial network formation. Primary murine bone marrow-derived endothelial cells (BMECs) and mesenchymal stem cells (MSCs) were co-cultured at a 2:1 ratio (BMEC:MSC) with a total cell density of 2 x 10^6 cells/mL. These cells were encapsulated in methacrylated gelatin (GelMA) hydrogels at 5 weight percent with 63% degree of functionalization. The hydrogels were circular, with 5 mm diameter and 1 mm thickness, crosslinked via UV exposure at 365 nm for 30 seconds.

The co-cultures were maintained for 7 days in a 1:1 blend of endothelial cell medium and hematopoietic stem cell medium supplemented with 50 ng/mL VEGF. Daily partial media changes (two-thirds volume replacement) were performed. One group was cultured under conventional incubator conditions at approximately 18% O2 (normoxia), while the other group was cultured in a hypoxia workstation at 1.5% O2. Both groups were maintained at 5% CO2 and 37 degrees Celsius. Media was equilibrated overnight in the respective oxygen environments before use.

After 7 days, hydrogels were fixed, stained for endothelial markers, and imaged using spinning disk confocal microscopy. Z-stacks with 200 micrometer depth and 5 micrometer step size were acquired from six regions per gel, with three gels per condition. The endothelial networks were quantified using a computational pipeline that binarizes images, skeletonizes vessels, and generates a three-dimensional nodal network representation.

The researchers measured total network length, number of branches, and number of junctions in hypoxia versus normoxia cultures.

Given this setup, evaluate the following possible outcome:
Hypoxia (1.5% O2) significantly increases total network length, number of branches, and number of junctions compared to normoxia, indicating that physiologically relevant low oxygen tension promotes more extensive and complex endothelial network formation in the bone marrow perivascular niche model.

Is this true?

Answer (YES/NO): NO